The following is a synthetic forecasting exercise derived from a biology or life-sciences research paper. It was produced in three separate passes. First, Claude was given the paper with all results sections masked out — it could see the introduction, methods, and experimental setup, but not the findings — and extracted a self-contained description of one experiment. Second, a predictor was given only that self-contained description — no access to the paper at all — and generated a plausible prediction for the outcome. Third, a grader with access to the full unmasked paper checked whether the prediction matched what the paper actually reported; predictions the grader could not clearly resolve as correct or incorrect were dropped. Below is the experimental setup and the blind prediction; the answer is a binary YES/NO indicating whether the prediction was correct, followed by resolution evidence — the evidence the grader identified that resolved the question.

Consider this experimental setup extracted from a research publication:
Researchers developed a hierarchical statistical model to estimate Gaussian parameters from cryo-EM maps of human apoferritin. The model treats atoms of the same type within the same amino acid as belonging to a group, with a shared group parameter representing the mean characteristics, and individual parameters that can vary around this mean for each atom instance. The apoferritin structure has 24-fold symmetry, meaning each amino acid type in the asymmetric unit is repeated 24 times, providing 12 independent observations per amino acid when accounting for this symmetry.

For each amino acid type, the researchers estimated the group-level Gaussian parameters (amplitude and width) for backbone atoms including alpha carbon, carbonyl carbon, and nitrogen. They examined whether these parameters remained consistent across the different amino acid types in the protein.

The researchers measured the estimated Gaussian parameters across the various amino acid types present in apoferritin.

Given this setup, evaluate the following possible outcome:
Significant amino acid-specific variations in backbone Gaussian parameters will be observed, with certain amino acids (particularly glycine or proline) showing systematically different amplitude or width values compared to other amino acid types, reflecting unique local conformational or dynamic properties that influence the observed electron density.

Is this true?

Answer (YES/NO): NO